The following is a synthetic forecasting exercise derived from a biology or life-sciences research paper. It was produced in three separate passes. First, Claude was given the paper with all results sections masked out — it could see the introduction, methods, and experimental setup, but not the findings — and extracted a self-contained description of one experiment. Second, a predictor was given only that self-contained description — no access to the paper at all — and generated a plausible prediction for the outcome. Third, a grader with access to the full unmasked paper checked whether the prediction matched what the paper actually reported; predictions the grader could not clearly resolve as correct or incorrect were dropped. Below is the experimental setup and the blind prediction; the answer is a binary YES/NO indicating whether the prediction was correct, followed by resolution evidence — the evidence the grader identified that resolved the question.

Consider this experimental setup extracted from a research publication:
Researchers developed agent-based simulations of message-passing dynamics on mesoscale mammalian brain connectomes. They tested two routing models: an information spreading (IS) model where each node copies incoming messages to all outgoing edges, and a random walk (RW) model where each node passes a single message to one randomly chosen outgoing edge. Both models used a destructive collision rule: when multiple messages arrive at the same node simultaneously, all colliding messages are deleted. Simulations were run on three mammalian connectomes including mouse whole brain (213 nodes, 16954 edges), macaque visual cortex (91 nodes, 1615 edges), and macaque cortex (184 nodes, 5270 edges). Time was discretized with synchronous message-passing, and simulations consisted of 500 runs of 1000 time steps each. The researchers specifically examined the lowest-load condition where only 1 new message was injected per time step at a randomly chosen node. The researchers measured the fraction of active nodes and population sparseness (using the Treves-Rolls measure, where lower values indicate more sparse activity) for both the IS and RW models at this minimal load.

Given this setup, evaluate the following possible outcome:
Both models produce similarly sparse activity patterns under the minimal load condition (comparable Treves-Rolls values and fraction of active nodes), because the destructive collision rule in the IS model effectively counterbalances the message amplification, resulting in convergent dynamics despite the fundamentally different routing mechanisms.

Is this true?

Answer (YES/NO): NO